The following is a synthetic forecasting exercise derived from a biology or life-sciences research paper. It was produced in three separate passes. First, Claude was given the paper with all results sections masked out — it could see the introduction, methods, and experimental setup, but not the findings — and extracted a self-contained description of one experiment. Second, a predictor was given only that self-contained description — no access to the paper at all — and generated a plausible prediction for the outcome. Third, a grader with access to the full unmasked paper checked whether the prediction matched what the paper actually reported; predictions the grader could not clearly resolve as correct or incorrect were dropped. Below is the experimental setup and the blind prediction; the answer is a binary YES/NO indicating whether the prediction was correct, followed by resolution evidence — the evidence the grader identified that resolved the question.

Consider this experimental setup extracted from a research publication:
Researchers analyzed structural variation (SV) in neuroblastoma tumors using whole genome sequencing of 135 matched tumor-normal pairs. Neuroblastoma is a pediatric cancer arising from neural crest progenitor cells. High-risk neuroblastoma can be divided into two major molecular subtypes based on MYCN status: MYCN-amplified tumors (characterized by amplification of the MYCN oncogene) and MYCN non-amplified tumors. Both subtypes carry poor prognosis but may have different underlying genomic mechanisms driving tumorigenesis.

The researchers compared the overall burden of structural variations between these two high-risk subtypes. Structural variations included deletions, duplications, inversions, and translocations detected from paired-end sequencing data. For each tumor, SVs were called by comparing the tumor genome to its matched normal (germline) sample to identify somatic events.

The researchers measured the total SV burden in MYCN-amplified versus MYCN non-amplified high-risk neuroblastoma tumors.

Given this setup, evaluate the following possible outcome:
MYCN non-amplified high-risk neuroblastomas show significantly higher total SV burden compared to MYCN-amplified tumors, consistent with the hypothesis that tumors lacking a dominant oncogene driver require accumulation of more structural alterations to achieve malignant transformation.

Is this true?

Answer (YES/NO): YES